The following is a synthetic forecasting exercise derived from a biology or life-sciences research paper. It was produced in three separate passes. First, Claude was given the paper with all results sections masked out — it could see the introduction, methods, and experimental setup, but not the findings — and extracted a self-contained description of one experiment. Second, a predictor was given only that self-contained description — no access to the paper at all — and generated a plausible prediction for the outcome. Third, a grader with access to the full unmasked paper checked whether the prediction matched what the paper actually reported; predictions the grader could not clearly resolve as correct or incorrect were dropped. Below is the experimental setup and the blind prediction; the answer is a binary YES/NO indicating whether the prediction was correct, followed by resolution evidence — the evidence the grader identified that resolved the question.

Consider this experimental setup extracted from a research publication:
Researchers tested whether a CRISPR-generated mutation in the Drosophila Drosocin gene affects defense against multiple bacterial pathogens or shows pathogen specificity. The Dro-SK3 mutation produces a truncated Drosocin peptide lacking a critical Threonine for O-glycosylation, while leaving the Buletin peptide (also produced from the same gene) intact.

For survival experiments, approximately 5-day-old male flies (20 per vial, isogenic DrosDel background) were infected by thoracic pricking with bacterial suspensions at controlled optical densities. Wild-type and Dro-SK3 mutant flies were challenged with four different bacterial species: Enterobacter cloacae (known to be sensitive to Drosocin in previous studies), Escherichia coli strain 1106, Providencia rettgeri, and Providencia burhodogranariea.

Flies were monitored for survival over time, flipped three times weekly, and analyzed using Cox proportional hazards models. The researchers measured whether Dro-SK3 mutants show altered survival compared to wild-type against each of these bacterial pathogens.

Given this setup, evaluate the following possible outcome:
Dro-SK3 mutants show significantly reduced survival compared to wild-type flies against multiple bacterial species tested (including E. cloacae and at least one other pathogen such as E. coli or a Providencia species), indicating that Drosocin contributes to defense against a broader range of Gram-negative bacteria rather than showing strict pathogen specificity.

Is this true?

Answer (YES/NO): NO